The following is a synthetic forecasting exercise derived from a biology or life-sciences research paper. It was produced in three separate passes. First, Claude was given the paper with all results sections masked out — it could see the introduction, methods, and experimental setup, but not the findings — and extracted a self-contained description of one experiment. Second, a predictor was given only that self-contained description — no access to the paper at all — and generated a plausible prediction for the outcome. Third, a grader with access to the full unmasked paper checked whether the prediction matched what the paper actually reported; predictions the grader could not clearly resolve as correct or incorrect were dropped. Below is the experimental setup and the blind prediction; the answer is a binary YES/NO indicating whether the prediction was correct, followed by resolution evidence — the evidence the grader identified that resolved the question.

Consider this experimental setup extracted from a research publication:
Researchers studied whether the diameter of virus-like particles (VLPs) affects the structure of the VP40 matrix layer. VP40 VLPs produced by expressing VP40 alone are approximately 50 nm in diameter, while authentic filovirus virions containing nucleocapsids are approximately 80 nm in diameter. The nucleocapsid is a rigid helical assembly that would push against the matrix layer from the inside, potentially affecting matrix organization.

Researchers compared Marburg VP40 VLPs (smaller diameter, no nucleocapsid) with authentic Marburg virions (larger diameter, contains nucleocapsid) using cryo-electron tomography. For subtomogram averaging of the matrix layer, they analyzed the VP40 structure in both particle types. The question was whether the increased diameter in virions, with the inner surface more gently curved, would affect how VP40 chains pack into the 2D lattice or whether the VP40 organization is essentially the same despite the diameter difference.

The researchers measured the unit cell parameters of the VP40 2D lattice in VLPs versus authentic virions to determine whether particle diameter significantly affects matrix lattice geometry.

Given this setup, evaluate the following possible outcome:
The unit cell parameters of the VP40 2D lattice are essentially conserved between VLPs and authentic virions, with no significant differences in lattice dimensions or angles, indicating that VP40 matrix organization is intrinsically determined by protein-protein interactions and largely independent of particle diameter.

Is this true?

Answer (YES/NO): NO